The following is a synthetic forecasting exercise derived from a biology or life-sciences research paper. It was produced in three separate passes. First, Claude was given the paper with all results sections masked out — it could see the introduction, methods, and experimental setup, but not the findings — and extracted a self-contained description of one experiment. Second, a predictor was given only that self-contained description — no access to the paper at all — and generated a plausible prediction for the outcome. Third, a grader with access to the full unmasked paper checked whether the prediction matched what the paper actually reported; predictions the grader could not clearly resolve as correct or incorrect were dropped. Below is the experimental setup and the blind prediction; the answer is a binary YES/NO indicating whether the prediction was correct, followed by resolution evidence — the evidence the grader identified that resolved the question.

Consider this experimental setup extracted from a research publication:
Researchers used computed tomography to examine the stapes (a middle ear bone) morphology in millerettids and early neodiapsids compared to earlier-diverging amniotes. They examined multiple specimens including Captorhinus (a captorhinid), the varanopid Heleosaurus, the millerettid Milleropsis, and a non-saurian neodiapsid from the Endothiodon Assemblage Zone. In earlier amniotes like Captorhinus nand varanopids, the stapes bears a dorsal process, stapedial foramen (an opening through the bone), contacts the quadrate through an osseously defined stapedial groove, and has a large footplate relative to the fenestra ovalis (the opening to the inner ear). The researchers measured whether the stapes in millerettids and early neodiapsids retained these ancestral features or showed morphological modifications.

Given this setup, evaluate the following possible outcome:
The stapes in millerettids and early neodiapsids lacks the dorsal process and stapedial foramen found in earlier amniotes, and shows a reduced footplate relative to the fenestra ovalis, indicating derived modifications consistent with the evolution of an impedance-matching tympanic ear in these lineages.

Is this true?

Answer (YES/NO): YES